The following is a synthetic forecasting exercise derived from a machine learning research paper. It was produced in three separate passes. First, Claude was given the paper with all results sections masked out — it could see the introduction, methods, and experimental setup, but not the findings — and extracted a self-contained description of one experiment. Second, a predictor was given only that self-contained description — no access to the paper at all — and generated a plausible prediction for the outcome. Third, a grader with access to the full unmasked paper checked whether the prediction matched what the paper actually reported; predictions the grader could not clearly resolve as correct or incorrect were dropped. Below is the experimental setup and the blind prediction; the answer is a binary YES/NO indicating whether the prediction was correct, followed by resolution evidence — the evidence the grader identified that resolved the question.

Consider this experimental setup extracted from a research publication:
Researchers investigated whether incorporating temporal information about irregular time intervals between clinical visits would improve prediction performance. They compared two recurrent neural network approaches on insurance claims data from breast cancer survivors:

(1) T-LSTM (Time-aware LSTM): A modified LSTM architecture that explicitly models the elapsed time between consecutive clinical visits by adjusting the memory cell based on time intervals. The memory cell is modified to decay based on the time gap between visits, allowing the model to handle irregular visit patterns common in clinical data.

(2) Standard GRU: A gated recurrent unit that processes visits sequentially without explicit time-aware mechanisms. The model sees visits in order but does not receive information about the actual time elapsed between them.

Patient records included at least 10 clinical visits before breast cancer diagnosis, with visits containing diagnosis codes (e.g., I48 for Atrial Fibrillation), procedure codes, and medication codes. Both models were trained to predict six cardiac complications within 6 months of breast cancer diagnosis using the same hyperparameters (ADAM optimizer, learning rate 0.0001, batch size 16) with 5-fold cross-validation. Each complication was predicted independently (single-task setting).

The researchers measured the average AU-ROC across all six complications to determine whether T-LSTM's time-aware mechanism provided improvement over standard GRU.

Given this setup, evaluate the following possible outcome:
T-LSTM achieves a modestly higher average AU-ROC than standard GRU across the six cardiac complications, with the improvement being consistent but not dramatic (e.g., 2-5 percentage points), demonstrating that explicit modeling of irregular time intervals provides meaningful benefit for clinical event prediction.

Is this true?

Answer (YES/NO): NO